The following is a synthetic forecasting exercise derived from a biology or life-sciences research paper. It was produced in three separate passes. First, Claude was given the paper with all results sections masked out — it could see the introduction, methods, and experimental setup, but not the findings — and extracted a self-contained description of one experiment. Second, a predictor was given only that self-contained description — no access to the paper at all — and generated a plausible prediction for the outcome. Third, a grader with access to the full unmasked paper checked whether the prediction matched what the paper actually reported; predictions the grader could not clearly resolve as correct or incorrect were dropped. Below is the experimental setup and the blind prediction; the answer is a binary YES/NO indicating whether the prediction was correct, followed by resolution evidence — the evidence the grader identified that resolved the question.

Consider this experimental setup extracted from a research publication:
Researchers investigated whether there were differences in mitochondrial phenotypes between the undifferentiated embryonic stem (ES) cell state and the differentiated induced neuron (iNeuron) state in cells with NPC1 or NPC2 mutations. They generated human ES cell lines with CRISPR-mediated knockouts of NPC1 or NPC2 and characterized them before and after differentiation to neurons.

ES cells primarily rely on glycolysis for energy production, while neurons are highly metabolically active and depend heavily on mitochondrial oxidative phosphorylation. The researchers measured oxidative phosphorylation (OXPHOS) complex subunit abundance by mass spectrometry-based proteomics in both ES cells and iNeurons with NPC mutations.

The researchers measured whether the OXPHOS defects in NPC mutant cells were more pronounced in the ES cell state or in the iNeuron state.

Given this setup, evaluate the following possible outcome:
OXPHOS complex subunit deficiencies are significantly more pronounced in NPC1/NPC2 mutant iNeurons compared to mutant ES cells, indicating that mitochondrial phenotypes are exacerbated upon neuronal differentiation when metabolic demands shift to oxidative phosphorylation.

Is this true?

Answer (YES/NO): YES